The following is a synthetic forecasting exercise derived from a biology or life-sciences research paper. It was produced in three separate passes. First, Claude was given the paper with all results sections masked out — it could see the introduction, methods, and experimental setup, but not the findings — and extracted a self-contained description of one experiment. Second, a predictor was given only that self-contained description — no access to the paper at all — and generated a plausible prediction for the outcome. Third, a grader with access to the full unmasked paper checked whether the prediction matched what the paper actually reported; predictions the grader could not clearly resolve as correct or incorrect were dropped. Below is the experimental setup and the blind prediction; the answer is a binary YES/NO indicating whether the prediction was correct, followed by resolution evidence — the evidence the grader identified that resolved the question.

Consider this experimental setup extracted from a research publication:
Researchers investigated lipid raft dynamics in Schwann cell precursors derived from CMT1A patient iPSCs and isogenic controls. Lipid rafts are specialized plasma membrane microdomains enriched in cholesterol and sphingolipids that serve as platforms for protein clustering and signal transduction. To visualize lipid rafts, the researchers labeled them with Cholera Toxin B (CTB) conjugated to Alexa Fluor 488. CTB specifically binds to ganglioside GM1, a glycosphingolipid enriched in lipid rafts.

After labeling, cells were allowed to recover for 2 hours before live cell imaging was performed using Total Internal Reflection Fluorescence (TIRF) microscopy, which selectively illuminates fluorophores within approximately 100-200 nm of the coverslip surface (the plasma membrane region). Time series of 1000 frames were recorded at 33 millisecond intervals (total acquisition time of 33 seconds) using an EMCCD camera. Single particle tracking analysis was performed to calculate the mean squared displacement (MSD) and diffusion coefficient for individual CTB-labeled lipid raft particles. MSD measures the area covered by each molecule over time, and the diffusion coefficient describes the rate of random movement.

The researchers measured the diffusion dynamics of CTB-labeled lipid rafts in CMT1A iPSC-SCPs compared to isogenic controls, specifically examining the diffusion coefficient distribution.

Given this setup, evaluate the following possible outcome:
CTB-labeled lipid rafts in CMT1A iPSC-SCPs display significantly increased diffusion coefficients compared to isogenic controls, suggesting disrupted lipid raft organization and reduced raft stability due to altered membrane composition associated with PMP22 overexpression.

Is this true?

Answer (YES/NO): NO